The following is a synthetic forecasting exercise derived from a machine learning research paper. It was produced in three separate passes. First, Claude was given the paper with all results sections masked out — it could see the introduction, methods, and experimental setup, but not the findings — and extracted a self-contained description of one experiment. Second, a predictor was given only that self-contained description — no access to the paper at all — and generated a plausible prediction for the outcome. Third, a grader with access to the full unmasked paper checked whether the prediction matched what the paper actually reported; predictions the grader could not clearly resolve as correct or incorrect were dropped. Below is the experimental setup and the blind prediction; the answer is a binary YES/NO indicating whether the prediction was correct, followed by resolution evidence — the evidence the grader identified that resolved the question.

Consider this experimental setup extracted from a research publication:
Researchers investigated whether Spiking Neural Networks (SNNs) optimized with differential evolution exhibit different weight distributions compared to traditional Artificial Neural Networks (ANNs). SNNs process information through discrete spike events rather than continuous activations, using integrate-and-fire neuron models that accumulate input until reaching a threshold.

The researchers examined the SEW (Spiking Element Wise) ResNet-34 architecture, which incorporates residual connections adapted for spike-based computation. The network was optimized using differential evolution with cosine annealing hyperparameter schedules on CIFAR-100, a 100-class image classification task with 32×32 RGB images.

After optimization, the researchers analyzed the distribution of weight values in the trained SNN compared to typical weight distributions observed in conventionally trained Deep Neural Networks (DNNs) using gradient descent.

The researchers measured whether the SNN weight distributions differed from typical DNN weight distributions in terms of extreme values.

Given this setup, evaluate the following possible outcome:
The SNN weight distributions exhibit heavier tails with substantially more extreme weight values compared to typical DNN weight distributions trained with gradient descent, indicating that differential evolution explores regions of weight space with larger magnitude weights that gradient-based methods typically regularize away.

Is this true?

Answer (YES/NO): NO